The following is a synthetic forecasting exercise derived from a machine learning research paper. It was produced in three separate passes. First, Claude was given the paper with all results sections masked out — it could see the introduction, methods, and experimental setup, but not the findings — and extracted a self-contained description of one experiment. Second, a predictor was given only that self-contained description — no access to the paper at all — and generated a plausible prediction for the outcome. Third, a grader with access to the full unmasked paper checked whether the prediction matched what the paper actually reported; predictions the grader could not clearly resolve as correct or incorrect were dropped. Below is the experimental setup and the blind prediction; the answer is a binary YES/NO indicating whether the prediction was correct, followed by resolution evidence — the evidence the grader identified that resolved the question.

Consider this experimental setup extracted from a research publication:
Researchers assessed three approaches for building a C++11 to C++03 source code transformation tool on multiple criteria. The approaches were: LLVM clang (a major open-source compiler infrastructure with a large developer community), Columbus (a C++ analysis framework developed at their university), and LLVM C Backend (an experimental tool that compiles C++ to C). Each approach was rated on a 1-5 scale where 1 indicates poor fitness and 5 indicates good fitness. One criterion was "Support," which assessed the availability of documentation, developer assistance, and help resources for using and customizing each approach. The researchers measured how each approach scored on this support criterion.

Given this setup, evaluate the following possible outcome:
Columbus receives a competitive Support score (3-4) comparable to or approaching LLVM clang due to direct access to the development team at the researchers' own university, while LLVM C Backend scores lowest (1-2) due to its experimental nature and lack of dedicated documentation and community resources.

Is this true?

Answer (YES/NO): YES